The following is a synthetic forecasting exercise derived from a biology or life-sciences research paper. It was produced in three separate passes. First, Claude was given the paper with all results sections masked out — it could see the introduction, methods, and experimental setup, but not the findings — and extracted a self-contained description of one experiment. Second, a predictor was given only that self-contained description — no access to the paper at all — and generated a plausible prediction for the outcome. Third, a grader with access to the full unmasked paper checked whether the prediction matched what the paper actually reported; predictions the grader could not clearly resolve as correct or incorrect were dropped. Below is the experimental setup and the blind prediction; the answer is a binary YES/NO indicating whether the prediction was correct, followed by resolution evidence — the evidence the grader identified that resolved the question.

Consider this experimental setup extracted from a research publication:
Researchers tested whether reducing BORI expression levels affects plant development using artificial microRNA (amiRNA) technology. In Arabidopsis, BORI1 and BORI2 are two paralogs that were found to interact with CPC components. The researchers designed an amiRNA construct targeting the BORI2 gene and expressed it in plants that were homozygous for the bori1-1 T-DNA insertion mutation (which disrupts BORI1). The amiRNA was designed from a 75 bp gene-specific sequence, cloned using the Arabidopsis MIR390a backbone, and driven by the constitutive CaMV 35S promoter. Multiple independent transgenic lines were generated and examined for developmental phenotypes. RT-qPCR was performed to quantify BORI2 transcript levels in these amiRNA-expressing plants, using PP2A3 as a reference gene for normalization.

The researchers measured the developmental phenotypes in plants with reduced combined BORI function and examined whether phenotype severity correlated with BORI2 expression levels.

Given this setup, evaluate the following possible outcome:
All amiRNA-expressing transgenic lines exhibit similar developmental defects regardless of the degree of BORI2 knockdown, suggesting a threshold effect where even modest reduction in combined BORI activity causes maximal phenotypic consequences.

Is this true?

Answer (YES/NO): NO